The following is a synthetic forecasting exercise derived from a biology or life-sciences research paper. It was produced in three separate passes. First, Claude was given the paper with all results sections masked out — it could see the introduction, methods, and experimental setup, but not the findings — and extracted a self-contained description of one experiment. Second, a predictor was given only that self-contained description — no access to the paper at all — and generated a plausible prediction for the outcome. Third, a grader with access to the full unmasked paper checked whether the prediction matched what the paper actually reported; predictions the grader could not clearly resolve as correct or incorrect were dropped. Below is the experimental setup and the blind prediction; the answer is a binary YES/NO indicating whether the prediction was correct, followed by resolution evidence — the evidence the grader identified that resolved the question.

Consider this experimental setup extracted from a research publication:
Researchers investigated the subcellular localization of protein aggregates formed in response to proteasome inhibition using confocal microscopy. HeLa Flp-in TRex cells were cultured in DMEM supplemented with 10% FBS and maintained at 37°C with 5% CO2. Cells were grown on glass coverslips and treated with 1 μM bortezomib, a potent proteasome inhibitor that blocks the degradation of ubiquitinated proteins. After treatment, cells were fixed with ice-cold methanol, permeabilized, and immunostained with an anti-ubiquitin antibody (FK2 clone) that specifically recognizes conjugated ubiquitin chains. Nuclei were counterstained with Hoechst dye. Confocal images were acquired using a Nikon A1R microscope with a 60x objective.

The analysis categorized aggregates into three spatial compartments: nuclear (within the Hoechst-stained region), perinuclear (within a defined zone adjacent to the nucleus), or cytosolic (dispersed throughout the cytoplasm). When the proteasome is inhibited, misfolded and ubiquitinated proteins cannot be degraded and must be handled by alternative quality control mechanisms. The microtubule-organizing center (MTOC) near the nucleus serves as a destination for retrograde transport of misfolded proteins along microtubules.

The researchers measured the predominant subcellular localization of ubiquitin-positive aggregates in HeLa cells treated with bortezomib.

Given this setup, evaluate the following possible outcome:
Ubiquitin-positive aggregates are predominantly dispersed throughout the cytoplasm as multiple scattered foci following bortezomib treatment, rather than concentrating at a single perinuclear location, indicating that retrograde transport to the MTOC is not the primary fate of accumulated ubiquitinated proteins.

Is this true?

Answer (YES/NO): NO